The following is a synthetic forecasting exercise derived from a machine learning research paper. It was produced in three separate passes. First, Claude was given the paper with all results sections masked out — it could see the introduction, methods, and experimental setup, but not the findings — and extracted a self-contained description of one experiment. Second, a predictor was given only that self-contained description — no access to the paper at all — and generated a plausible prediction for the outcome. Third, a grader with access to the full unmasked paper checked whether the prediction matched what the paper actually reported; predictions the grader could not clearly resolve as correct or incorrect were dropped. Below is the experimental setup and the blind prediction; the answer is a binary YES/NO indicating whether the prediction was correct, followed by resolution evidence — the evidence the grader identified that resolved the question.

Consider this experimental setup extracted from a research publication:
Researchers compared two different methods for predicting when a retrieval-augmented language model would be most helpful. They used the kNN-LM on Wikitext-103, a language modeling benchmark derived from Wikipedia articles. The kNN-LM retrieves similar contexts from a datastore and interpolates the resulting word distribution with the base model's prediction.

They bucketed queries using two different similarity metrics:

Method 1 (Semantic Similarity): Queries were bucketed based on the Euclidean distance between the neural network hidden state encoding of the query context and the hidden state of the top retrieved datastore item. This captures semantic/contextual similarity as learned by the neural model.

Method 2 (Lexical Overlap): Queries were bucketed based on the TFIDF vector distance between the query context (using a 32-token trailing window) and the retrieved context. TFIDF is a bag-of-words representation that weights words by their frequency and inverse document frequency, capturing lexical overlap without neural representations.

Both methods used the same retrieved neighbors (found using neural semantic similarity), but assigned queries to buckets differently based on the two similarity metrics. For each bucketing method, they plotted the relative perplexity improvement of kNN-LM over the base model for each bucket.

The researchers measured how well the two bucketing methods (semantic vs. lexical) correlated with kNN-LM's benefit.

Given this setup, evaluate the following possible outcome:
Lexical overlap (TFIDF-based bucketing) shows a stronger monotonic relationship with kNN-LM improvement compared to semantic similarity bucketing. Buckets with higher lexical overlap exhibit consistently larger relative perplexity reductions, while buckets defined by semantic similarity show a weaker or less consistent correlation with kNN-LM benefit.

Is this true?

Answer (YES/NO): NO